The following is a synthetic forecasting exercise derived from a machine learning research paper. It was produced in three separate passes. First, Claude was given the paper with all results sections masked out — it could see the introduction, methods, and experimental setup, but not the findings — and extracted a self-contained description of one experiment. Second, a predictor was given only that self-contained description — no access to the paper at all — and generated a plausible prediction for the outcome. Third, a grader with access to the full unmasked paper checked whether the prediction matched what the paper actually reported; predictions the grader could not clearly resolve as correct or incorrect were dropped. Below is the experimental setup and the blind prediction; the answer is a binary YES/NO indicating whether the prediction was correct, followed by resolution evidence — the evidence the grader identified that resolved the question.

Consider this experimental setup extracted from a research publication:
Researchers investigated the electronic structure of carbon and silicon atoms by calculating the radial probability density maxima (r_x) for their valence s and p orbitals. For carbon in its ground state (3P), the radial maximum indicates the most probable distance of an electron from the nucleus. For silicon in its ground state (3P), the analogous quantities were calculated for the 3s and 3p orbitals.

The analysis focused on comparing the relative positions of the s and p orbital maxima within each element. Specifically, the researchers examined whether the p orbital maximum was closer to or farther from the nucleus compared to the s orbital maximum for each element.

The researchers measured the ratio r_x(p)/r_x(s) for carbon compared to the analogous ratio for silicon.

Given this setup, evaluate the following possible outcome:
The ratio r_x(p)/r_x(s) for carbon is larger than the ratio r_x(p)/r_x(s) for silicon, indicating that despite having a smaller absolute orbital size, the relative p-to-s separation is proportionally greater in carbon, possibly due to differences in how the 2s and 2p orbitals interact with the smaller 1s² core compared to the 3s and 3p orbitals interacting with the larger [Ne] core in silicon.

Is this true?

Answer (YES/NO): NO